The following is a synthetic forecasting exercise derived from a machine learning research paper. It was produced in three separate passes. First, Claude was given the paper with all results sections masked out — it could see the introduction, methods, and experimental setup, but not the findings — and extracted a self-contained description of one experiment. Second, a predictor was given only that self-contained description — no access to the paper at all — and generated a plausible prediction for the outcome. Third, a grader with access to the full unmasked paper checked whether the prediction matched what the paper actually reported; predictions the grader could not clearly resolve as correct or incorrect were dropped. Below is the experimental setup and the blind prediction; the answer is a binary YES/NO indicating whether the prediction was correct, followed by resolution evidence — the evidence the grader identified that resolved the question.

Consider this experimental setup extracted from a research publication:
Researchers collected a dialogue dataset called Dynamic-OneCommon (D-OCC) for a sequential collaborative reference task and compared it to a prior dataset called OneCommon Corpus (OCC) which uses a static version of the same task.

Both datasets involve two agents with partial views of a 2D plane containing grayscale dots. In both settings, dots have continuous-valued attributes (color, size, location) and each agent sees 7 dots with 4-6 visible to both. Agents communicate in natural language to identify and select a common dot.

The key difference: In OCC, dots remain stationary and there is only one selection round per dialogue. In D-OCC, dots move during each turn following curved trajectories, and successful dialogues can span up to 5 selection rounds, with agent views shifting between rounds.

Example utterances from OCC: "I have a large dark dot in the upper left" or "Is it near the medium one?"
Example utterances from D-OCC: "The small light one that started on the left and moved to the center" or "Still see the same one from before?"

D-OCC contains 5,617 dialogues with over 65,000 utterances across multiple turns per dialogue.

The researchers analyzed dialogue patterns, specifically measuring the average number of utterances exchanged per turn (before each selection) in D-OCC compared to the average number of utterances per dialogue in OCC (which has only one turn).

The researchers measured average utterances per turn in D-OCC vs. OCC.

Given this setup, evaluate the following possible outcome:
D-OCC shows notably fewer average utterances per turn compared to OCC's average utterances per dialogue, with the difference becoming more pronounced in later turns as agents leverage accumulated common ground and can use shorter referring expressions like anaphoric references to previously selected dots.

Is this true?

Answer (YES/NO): YES